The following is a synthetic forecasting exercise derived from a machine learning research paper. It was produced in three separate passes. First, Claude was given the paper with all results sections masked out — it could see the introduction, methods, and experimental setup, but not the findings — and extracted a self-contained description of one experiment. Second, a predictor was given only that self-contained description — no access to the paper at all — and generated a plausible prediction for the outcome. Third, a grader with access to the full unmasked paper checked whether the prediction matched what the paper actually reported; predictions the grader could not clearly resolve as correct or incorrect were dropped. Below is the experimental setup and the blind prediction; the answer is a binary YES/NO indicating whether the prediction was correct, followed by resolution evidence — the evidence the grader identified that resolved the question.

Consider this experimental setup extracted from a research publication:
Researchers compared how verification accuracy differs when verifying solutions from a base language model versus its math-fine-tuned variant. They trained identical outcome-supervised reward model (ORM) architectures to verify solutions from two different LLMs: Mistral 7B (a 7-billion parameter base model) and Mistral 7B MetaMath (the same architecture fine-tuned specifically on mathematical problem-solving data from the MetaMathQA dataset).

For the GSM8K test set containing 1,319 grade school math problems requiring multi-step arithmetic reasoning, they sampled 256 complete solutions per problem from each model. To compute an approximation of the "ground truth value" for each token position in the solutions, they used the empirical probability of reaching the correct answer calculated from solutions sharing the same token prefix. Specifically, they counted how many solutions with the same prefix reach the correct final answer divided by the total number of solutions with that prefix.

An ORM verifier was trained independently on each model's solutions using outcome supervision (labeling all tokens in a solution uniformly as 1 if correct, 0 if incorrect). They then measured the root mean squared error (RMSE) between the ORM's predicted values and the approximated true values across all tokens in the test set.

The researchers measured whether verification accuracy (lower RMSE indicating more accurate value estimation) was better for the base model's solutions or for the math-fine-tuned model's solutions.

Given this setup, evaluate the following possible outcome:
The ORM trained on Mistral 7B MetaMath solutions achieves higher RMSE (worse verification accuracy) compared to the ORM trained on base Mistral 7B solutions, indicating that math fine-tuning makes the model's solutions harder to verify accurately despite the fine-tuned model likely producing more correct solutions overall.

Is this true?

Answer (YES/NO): NO